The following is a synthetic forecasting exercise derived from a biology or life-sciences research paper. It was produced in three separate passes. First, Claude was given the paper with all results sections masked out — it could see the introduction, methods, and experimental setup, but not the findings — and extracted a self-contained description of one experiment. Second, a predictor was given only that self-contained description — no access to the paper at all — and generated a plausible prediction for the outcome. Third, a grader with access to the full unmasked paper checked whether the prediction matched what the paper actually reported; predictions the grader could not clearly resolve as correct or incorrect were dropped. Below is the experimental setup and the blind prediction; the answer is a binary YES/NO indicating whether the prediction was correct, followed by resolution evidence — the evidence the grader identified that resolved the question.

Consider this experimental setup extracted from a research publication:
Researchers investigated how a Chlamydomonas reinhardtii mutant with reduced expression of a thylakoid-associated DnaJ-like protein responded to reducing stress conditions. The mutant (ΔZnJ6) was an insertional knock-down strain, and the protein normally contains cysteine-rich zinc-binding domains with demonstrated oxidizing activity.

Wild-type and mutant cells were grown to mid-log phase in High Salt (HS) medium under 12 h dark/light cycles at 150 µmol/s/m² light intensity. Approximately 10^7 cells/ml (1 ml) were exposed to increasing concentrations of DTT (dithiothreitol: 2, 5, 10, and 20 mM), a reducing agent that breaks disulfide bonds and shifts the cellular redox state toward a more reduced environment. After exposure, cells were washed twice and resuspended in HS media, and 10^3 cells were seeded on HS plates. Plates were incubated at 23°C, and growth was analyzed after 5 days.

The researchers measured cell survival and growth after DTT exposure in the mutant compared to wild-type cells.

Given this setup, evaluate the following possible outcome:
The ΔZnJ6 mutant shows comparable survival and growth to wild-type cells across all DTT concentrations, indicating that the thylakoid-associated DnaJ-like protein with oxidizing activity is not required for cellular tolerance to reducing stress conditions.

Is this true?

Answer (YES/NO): NO